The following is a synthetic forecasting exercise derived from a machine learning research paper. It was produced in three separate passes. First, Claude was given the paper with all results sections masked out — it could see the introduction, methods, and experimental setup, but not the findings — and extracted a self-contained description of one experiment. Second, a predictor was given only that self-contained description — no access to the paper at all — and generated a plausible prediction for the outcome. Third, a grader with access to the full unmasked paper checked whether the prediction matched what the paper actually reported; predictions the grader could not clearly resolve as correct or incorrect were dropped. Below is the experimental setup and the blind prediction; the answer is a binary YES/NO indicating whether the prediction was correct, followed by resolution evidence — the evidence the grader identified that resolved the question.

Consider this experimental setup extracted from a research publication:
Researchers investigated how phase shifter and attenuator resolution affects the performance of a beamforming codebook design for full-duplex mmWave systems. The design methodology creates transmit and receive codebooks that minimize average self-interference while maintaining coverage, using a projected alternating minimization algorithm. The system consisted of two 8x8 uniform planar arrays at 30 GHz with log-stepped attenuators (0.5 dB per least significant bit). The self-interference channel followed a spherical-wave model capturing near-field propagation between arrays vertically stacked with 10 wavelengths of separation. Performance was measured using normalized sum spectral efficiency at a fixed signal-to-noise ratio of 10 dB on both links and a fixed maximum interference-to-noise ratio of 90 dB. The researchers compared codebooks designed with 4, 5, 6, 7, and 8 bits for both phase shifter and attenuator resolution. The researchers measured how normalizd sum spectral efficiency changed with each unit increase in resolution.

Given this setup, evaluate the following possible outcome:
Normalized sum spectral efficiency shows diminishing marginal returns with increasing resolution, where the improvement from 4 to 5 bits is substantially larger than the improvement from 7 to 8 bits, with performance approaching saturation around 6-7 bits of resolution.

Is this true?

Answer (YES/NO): NO